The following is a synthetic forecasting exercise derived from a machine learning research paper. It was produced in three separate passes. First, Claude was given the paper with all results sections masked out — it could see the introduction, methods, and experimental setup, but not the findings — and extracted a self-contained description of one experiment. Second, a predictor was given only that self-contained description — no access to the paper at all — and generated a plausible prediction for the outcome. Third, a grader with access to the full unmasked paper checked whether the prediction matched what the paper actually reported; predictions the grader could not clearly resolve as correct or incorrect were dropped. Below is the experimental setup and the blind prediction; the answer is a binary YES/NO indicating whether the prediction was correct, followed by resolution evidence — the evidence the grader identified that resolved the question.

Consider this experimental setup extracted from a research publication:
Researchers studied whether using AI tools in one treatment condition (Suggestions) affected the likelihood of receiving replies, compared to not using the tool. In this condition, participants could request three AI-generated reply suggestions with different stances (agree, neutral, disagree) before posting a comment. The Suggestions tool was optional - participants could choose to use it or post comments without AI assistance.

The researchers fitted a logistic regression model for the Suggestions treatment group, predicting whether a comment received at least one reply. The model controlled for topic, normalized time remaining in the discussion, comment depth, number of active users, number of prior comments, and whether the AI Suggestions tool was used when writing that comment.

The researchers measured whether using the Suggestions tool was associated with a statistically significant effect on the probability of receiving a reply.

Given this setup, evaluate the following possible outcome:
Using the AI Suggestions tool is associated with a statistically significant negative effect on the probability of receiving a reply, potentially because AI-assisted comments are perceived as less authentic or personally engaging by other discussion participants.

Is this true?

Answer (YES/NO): NO